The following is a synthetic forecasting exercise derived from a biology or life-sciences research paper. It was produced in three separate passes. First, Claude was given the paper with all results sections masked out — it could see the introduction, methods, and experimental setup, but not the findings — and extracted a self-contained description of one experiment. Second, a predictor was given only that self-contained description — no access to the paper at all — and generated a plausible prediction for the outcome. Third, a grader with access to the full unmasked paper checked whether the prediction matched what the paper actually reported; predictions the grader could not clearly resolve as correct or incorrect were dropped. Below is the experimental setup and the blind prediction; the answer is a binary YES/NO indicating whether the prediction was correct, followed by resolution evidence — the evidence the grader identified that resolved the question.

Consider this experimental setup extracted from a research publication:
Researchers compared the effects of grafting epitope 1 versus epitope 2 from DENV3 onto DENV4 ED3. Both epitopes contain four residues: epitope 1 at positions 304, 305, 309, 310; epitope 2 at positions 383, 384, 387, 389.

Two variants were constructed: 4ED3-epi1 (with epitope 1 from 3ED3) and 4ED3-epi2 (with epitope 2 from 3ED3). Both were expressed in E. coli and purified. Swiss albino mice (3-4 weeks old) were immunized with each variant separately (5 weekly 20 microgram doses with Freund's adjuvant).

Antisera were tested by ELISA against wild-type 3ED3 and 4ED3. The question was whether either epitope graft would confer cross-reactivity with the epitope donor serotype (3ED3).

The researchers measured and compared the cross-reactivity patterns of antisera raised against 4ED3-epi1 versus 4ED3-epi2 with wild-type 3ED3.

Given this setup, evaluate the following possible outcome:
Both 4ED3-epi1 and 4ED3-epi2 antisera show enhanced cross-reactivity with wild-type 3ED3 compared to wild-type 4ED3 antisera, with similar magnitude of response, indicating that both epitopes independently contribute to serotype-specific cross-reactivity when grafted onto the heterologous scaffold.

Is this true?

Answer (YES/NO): NO